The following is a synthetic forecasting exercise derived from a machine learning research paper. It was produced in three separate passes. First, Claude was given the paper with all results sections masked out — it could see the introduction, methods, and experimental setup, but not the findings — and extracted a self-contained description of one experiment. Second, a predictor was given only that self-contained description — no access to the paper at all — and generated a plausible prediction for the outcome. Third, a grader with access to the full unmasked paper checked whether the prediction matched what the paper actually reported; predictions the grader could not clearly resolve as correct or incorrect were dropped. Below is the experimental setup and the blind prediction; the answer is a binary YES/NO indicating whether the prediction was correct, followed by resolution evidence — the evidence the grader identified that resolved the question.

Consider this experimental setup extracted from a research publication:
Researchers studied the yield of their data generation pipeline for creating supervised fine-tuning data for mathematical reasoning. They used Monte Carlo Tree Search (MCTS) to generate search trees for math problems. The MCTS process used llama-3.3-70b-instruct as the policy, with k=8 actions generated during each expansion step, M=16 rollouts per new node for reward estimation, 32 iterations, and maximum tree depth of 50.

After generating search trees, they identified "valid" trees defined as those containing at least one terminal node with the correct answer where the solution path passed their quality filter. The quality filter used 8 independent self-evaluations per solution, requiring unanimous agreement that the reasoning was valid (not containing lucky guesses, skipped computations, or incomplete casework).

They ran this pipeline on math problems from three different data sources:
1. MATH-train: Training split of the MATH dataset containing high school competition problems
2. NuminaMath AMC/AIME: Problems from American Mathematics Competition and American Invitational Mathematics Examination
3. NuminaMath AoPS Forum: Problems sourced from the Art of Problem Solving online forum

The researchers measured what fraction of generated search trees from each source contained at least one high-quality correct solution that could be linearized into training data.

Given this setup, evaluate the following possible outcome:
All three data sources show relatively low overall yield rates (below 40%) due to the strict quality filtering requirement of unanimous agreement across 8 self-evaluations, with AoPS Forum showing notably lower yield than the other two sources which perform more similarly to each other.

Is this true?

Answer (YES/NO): NO